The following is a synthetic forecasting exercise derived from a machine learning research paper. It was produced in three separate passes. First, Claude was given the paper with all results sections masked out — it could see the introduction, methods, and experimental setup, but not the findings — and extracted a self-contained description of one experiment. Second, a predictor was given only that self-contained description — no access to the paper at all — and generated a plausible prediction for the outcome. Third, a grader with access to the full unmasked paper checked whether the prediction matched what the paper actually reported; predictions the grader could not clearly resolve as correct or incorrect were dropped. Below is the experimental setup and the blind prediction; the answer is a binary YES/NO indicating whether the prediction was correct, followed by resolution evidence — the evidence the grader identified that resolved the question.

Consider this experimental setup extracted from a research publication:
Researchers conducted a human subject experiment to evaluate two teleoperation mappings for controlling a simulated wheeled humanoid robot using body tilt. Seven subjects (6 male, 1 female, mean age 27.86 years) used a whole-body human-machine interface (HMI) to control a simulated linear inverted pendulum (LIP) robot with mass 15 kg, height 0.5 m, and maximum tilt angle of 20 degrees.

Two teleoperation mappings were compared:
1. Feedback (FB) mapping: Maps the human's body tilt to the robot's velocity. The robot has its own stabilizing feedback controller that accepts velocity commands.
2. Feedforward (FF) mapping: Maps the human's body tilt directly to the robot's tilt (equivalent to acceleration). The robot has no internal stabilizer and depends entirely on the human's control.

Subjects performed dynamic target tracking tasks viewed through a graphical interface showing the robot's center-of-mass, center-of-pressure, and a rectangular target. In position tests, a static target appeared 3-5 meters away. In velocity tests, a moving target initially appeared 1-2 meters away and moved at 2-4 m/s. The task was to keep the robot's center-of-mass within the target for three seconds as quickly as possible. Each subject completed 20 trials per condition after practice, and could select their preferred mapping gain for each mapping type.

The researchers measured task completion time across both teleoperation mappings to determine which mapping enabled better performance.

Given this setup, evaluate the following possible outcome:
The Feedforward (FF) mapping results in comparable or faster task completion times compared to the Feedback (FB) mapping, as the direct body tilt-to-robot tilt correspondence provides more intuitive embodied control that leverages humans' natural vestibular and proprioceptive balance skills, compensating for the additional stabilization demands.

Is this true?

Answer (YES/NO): NO